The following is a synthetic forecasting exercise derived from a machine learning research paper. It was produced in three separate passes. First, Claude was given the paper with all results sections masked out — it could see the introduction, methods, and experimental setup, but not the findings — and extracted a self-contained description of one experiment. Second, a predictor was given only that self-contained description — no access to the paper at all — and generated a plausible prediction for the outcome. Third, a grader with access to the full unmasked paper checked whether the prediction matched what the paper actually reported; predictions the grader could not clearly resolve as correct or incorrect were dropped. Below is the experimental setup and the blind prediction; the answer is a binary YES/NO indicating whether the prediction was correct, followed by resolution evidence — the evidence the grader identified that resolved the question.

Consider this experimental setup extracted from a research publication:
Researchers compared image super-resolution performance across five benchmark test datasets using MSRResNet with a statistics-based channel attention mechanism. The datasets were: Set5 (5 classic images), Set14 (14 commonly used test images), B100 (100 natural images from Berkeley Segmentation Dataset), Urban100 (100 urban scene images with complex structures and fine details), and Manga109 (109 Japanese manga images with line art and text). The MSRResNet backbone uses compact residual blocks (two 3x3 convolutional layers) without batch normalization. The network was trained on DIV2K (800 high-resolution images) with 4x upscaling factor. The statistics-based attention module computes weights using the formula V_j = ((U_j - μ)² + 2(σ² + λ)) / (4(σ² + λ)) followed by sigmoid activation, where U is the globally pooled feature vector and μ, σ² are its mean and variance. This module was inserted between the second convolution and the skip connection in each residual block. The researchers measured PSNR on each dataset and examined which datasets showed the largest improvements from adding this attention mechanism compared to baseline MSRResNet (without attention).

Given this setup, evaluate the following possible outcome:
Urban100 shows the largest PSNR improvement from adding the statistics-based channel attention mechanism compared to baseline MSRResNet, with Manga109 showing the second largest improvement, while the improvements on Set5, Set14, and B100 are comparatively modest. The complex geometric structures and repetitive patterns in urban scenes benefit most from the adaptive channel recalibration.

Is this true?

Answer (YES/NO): NO